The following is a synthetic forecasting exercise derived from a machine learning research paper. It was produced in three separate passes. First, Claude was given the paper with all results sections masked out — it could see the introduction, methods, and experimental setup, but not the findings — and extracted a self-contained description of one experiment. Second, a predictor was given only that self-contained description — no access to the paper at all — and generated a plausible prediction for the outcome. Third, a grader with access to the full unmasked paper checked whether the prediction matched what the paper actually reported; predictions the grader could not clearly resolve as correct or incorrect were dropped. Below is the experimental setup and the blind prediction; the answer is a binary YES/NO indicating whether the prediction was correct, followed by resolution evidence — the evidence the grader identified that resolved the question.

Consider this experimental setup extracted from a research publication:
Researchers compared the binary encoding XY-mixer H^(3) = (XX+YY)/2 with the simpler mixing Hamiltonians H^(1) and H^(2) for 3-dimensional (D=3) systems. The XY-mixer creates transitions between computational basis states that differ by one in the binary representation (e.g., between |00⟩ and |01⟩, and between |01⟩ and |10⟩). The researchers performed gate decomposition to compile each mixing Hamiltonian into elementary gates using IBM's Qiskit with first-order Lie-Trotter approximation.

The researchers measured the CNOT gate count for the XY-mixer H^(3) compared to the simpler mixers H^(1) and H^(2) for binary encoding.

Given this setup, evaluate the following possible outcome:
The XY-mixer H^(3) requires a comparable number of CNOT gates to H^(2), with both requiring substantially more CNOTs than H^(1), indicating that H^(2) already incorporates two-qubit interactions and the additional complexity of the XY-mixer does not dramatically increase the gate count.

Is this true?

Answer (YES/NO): NO